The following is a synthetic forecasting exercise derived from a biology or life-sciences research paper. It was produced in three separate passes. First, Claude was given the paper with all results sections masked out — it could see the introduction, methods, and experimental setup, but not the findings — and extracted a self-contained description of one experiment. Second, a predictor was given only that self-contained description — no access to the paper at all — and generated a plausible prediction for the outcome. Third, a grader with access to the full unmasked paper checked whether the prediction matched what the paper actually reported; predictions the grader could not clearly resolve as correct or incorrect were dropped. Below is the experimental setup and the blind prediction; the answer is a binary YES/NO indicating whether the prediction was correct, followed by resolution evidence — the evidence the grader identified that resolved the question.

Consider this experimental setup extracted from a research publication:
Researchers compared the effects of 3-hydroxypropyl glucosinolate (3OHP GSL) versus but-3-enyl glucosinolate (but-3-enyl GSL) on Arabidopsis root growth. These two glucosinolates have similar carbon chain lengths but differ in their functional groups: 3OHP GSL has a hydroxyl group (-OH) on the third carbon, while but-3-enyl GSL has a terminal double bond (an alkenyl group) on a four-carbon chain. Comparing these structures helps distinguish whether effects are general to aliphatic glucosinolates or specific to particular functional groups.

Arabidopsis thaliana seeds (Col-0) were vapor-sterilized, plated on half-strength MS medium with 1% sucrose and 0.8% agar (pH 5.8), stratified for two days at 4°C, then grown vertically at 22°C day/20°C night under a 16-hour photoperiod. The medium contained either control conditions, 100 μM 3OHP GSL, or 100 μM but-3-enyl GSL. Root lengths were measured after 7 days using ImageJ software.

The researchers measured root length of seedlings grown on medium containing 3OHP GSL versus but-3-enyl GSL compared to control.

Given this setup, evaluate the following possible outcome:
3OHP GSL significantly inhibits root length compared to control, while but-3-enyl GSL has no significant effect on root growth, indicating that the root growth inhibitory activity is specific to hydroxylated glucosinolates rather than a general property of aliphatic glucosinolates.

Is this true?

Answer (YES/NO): NO